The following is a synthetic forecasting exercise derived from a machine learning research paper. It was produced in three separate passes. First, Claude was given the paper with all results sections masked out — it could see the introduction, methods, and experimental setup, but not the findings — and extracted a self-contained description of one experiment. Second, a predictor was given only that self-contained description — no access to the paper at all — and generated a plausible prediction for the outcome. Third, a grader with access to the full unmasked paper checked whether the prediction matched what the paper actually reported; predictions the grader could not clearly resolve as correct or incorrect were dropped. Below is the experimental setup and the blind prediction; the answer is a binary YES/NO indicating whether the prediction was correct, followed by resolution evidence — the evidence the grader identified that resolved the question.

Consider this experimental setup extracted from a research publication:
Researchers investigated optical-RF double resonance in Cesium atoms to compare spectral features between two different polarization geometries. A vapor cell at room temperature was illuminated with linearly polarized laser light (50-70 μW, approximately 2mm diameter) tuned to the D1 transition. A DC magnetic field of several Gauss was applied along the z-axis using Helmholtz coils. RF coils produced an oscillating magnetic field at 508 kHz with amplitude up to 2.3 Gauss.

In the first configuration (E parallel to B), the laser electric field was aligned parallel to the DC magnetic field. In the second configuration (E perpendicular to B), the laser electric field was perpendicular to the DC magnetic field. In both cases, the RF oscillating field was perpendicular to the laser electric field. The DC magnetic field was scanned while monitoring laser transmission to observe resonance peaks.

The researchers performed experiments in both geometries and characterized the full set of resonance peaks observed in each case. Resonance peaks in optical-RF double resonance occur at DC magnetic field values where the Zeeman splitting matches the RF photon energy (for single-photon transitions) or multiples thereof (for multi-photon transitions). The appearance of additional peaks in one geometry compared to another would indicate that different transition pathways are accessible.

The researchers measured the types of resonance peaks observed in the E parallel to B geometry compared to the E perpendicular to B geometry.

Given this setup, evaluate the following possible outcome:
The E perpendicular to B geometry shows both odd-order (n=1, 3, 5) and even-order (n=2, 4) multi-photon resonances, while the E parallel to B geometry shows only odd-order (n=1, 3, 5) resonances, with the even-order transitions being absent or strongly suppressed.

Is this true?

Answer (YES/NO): NO